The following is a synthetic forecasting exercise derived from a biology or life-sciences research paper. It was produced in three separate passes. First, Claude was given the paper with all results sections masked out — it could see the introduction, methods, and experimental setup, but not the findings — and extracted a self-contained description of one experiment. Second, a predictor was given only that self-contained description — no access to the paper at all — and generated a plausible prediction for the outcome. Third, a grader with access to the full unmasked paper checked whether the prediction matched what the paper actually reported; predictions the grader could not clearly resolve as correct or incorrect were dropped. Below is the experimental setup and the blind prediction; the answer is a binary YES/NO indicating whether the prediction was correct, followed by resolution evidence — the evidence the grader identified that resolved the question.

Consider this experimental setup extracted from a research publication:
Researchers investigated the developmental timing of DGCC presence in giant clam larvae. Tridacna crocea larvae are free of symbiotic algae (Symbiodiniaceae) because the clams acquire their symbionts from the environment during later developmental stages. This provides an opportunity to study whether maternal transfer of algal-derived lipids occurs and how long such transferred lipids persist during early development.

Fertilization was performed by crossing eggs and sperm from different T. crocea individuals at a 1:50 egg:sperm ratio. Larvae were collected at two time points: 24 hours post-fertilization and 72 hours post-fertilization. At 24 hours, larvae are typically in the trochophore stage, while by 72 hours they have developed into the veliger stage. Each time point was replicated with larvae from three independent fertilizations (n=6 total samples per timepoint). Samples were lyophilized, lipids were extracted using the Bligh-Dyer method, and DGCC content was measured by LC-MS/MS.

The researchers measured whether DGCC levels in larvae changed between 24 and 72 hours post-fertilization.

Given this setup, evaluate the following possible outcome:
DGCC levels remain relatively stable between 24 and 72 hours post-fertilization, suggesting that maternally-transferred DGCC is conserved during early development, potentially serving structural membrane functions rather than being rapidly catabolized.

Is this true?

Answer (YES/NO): NO